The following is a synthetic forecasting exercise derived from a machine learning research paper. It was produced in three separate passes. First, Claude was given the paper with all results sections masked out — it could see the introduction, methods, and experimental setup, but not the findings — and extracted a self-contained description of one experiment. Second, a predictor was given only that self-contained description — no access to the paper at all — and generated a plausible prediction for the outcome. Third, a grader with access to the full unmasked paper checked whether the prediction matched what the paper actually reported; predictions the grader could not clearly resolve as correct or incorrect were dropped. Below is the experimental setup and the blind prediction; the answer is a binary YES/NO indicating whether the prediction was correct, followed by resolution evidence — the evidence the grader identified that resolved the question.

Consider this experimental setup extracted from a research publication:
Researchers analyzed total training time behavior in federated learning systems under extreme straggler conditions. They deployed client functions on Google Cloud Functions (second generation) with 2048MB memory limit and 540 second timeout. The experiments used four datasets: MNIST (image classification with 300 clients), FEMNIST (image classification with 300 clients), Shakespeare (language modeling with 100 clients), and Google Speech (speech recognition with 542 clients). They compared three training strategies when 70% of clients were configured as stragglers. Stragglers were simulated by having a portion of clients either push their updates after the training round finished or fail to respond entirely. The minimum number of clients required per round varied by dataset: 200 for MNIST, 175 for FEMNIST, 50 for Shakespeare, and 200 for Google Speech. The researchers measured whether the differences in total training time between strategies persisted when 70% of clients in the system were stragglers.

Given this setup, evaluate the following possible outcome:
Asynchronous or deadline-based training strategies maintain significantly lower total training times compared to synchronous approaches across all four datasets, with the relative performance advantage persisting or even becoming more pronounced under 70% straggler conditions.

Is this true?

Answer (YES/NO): NO